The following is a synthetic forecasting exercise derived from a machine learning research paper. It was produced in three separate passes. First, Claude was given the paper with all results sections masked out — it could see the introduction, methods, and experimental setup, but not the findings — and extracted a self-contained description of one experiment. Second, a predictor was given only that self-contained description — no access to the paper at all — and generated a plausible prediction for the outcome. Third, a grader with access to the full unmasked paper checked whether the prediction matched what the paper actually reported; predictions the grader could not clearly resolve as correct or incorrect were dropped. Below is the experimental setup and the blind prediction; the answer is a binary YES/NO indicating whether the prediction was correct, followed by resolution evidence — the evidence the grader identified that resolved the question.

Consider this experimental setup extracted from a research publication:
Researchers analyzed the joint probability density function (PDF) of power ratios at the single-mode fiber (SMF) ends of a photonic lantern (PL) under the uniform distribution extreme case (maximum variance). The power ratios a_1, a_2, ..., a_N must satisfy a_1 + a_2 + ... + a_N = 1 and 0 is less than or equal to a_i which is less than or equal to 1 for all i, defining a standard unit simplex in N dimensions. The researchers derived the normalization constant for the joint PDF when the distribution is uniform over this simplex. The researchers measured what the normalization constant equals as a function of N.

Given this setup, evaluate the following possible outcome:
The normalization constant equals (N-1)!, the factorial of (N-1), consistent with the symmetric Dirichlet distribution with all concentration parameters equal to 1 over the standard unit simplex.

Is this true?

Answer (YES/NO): YES